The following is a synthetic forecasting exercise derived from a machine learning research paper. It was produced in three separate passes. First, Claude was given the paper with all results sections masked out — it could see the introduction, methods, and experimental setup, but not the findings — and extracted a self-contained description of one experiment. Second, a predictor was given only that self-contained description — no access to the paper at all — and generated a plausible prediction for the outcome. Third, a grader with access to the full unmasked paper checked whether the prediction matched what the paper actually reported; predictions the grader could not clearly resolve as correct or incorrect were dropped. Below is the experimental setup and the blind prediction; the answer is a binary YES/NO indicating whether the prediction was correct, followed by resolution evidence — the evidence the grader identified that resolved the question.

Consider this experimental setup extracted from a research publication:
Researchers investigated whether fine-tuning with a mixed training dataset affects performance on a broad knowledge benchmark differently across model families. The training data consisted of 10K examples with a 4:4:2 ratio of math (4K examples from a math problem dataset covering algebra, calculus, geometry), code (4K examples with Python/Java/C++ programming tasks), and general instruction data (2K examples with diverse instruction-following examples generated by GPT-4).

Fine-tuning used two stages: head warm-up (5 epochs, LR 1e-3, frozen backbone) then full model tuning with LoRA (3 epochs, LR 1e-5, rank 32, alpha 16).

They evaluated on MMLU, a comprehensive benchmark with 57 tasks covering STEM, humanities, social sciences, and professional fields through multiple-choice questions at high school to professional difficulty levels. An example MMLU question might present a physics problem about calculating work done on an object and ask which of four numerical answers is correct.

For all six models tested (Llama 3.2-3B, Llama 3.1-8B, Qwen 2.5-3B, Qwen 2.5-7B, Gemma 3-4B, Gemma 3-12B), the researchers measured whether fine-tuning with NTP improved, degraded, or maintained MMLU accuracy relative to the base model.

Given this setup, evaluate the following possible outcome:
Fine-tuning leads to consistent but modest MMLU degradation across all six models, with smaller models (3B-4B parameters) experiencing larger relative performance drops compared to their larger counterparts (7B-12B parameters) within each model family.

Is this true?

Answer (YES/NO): NO